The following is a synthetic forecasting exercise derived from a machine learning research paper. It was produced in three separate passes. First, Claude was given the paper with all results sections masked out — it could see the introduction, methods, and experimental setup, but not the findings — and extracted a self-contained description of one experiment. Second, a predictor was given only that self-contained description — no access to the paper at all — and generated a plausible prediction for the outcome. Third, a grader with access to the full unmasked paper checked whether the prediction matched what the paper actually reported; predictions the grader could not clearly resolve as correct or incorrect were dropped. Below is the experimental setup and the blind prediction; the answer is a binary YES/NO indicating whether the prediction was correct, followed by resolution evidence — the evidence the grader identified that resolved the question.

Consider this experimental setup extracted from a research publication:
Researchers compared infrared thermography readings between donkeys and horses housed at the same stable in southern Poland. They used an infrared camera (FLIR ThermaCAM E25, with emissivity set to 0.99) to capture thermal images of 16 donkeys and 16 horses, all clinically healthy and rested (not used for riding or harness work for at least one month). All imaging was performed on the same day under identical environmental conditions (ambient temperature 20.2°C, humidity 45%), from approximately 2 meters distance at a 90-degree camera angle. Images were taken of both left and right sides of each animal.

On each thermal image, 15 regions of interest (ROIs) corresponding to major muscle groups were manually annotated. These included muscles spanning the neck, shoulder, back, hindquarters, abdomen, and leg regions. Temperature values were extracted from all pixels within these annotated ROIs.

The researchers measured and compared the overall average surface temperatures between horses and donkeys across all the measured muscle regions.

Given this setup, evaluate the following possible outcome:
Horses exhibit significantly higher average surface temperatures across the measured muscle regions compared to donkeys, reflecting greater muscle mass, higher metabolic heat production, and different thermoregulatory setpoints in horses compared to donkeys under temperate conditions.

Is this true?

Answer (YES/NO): YES